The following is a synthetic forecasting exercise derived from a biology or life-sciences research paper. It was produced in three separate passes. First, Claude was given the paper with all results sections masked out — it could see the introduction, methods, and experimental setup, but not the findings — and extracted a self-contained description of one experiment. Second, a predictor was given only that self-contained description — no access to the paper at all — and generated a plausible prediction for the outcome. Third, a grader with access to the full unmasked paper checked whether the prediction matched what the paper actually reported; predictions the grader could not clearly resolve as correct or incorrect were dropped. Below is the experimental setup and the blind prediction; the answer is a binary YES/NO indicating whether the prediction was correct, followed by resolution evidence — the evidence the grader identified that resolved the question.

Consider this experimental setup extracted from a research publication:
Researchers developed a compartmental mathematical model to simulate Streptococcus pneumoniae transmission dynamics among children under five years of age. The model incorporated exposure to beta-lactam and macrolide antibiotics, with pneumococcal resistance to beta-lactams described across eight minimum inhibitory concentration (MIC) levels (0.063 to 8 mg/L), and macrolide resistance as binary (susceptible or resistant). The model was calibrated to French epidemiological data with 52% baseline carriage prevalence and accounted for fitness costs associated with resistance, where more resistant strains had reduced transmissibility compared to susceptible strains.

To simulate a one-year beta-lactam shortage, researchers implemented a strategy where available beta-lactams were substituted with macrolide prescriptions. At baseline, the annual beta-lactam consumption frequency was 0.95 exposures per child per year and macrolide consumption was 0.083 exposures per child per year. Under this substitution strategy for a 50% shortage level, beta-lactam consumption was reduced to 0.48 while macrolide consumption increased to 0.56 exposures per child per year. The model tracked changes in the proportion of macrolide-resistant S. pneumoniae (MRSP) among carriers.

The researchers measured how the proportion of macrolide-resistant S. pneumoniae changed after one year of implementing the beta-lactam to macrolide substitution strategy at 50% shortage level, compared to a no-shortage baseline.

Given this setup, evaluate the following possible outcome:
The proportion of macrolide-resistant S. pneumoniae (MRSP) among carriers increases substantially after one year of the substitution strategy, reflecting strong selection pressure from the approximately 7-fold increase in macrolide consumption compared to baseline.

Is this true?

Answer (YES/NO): YES